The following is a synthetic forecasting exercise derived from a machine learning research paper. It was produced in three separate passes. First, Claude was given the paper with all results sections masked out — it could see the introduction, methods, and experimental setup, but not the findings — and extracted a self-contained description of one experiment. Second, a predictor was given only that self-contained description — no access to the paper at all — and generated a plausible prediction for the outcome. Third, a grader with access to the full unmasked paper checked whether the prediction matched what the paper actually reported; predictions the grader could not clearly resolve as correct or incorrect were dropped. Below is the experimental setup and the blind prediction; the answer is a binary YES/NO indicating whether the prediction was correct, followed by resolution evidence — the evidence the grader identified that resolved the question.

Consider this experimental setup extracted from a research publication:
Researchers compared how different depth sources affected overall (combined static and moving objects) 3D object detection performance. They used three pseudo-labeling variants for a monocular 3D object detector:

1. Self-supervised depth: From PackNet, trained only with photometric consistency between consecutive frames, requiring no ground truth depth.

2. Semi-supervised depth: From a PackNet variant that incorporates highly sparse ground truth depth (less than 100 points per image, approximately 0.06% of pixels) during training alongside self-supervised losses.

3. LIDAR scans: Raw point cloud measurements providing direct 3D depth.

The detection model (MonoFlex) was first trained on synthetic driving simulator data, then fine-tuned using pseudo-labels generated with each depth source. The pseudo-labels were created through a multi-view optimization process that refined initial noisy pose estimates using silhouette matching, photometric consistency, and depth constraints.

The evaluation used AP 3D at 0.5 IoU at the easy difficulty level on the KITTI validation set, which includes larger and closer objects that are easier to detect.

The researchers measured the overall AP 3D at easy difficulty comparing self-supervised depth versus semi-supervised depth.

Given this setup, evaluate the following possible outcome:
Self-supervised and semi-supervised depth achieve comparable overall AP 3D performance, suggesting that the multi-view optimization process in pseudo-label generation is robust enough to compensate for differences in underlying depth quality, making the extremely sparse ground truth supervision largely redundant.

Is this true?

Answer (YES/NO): NO